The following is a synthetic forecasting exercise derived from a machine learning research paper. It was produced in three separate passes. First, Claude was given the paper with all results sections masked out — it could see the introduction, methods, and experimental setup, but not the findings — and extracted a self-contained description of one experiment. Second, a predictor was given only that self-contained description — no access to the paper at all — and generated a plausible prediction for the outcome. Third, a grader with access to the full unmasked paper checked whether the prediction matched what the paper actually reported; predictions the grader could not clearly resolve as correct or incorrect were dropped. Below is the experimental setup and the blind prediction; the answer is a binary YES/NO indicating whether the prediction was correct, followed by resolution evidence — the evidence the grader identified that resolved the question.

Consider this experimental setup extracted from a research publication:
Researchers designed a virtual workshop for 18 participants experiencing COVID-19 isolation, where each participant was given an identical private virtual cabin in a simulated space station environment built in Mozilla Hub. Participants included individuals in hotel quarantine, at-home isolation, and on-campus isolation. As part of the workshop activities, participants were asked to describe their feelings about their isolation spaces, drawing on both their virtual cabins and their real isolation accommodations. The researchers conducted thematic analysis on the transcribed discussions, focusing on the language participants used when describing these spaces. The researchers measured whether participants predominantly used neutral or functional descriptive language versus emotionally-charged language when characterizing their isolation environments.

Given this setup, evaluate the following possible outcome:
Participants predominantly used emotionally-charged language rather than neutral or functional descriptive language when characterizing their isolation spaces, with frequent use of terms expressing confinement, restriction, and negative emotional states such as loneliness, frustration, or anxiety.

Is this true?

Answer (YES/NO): YES